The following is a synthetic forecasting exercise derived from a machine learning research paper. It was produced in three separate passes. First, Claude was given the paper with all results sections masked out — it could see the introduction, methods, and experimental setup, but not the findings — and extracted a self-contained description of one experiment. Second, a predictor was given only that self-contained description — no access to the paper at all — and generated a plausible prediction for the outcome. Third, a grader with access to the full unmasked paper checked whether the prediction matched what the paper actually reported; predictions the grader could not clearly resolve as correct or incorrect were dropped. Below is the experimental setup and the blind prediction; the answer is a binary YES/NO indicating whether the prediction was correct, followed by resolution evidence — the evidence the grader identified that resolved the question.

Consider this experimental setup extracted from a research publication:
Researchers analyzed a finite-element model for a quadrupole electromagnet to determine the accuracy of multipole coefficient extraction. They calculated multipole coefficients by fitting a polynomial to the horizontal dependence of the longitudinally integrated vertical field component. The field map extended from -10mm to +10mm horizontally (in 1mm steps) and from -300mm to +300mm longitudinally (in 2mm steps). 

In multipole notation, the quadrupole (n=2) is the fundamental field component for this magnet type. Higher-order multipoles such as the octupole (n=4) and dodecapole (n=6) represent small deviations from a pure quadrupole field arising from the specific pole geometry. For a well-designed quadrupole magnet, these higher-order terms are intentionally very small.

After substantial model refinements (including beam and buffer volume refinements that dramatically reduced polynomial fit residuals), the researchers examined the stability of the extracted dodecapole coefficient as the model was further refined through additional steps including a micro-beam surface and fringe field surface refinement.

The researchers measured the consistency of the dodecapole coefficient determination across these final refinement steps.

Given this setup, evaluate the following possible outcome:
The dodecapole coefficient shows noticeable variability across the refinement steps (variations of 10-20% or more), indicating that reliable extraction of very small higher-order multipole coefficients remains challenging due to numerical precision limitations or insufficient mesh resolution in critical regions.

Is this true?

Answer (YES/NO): NO